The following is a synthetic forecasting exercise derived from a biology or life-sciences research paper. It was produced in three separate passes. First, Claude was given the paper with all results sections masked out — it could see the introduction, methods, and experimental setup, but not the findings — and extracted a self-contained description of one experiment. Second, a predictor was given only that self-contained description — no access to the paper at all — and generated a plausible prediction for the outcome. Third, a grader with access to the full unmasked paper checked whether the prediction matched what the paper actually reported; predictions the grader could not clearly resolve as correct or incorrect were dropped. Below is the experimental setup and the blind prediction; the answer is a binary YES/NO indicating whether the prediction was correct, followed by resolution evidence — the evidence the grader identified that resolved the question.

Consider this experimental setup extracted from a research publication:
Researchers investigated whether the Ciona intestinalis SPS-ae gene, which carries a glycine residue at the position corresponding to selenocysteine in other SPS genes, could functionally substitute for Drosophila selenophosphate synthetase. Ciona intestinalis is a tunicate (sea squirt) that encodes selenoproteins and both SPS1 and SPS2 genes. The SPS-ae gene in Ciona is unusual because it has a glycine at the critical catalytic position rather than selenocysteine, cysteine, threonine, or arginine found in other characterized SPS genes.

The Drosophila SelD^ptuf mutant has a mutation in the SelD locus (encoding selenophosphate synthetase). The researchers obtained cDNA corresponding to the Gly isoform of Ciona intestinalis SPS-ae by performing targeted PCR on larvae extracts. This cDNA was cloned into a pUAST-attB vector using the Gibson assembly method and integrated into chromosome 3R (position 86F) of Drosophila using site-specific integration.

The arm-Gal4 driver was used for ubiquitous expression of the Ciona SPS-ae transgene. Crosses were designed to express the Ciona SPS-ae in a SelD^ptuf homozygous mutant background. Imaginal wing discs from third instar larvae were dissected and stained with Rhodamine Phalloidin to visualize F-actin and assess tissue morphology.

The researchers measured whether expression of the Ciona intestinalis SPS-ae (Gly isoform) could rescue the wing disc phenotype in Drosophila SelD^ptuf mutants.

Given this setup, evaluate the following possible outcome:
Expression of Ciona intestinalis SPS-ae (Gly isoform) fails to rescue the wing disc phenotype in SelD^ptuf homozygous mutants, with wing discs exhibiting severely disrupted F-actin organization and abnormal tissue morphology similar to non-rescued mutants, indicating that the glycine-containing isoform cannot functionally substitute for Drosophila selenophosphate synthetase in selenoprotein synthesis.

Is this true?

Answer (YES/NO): NO